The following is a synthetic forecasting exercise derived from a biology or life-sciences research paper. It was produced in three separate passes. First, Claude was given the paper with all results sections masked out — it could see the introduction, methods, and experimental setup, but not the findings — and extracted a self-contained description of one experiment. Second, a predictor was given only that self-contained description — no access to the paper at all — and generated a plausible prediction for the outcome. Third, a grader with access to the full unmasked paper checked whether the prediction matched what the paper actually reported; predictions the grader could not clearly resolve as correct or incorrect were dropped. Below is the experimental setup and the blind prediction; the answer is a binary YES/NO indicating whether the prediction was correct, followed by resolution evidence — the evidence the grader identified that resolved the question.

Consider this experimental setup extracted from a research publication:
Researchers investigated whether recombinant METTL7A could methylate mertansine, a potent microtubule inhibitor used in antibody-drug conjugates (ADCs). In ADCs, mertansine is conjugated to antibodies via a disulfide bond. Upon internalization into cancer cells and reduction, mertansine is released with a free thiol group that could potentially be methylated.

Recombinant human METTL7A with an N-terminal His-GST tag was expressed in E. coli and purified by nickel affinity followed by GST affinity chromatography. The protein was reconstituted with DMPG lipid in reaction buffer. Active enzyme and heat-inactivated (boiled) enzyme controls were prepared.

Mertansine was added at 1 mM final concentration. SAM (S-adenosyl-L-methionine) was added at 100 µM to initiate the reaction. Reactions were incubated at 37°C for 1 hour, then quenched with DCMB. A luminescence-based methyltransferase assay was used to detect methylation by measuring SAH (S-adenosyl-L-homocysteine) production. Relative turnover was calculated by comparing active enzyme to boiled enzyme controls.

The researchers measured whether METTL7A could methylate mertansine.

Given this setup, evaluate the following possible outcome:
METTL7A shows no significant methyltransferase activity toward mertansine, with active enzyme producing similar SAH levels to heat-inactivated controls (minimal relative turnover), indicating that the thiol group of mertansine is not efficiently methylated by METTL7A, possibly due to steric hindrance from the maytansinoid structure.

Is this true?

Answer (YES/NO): NO